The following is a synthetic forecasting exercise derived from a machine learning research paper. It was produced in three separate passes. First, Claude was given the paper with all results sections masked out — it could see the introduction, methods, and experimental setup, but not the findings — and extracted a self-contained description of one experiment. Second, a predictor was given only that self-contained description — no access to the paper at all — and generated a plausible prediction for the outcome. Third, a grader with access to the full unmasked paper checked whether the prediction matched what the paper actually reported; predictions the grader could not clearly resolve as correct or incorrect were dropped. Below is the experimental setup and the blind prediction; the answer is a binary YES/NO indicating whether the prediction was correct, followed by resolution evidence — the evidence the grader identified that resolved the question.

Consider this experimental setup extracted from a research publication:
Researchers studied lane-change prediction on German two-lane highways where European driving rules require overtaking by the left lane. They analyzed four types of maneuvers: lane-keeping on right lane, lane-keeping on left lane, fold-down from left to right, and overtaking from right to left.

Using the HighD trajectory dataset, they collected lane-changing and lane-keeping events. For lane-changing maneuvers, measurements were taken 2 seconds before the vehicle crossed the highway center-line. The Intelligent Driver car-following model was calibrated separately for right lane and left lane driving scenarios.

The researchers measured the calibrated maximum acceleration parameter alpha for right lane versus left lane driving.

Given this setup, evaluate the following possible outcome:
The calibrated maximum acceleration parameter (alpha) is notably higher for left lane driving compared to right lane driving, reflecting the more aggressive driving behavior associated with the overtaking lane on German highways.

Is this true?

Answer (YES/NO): YES